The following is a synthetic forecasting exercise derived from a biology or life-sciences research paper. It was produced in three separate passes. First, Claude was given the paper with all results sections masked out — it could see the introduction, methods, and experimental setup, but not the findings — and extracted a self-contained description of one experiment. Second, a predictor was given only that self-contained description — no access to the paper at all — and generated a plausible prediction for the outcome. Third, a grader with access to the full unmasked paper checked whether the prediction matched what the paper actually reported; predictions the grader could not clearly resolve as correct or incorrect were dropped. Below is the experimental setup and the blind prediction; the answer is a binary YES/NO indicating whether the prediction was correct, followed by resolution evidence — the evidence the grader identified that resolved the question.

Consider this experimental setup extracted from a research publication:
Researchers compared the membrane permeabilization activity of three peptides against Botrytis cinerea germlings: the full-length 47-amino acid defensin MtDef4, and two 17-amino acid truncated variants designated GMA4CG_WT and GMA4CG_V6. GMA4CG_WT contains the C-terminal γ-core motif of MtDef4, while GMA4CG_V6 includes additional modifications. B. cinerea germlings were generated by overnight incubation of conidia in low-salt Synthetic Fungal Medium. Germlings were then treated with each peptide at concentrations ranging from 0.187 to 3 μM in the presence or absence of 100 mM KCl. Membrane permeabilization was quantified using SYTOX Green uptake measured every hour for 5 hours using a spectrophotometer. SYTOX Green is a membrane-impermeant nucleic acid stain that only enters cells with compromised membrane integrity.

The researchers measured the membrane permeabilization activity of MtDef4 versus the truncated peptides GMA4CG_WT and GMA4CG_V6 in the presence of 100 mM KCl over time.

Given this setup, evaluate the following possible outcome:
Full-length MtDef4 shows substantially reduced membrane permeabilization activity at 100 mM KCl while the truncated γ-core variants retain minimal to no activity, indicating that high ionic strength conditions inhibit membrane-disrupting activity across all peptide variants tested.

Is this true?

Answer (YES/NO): NO